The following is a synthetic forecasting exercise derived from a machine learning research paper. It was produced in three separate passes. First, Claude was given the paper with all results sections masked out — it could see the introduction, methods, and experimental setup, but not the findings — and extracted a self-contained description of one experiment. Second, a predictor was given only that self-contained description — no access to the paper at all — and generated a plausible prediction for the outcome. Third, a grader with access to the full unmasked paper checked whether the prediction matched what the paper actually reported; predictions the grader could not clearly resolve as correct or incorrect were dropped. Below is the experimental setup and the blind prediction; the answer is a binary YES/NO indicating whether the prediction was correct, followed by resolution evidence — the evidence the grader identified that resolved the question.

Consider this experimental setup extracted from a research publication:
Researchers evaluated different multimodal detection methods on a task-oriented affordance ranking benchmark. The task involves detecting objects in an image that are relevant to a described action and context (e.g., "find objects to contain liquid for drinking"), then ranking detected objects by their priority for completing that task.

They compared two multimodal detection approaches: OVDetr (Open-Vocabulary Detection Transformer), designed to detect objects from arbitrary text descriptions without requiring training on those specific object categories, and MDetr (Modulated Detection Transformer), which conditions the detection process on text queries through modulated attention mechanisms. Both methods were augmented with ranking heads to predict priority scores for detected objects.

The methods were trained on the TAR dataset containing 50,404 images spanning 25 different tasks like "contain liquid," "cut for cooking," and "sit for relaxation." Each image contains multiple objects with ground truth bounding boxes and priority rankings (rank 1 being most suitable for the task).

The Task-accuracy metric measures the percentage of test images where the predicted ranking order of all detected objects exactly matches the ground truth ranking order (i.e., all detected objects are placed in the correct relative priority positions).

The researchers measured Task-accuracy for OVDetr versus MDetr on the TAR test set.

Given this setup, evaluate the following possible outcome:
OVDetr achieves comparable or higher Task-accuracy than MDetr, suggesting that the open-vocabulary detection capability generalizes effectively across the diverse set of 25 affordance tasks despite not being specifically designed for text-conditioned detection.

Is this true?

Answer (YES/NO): YES